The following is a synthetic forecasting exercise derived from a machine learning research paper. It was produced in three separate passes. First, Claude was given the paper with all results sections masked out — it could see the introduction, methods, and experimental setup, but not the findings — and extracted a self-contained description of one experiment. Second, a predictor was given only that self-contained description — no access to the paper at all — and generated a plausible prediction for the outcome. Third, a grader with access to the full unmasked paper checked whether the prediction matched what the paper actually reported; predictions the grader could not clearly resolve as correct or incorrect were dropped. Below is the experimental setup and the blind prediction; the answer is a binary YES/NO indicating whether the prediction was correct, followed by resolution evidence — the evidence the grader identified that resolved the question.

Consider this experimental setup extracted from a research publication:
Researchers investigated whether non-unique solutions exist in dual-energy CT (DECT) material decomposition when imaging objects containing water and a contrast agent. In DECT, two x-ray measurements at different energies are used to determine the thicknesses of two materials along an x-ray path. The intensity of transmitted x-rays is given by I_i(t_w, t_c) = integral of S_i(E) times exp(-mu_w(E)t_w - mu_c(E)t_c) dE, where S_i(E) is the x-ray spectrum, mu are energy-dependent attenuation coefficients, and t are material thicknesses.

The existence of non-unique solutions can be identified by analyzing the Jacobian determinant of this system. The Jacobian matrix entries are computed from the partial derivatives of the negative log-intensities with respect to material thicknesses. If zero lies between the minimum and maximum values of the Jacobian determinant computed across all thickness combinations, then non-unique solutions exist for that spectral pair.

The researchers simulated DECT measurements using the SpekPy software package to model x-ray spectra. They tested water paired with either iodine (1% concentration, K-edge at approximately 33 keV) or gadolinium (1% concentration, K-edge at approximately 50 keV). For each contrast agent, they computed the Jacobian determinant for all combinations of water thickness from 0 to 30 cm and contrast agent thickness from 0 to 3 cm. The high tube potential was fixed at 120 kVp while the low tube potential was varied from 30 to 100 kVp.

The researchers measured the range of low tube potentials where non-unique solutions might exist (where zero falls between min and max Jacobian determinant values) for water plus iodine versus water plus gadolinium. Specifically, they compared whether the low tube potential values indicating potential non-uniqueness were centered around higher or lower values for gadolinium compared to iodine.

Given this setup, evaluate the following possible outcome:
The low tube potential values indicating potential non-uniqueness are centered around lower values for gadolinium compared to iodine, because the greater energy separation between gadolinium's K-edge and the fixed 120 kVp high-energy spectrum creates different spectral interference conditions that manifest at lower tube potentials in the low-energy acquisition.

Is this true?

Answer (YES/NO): NO